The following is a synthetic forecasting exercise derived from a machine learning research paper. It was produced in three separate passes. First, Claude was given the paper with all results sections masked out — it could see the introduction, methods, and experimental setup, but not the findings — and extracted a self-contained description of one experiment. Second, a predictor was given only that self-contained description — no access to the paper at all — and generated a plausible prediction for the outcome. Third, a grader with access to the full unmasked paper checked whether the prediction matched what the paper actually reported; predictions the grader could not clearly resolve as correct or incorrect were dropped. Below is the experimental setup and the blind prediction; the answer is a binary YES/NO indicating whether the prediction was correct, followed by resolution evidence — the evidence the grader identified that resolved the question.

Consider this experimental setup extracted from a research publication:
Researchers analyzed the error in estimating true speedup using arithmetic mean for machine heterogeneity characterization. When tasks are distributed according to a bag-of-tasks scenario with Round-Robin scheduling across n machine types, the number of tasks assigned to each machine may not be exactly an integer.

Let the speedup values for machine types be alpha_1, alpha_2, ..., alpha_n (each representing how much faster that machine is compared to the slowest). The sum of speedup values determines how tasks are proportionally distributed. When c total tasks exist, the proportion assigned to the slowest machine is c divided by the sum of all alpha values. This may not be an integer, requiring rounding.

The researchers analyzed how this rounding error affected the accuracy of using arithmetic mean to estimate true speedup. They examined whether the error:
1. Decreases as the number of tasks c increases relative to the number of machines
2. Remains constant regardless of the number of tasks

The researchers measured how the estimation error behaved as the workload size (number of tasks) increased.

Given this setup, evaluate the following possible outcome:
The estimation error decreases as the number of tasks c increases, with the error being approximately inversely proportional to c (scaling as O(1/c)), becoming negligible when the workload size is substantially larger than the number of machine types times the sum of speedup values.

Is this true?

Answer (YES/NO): NO